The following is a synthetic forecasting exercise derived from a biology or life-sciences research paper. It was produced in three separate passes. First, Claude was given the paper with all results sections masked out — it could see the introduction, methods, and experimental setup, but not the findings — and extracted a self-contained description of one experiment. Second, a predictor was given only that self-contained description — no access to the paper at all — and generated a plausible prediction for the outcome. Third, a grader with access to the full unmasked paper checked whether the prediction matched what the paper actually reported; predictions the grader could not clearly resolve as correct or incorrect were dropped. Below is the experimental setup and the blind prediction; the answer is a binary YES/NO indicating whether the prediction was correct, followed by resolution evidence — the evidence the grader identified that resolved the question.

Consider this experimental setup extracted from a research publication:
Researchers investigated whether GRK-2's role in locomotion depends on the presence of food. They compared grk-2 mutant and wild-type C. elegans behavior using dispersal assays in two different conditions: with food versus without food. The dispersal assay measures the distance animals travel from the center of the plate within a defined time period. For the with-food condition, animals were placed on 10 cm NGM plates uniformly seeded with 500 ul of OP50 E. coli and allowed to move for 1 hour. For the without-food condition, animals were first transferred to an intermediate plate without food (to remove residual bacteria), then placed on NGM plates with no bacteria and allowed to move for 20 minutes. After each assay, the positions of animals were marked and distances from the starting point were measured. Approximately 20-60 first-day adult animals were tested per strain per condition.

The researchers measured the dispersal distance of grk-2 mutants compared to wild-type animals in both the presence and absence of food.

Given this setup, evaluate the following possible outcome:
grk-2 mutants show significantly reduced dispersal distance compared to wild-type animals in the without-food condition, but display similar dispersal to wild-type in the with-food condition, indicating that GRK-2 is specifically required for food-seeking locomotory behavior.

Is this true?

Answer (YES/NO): NO